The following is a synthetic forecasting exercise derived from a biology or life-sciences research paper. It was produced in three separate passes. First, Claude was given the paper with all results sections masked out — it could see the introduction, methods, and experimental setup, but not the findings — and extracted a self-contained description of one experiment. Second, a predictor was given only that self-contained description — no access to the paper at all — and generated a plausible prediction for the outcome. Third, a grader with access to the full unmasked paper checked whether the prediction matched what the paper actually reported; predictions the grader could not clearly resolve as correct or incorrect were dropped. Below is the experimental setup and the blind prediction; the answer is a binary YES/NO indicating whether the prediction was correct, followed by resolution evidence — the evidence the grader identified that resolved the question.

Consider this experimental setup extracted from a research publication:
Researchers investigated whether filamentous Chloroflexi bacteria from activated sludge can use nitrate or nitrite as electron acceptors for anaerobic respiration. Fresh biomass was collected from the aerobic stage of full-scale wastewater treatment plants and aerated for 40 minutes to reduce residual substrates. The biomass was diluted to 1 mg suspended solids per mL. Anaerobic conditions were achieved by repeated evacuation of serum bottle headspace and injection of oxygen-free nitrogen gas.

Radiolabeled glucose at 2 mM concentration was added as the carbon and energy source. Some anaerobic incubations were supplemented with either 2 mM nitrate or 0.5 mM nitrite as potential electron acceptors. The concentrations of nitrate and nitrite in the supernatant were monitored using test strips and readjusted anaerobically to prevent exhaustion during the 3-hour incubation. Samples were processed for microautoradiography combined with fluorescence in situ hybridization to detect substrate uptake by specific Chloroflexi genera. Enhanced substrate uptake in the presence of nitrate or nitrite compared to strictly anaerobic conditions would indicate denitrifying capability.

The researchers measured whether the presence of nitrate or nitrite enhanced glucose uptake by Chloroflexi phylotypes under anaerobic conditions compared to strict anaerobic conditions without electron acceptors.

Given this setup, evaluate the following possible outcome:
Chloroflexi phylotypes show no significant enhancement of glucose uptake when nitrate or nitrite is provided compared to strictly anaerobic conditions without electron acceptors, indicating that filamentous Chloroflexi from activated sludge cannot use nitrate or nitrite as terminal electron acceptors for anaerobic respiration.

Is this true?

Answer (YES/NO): NO